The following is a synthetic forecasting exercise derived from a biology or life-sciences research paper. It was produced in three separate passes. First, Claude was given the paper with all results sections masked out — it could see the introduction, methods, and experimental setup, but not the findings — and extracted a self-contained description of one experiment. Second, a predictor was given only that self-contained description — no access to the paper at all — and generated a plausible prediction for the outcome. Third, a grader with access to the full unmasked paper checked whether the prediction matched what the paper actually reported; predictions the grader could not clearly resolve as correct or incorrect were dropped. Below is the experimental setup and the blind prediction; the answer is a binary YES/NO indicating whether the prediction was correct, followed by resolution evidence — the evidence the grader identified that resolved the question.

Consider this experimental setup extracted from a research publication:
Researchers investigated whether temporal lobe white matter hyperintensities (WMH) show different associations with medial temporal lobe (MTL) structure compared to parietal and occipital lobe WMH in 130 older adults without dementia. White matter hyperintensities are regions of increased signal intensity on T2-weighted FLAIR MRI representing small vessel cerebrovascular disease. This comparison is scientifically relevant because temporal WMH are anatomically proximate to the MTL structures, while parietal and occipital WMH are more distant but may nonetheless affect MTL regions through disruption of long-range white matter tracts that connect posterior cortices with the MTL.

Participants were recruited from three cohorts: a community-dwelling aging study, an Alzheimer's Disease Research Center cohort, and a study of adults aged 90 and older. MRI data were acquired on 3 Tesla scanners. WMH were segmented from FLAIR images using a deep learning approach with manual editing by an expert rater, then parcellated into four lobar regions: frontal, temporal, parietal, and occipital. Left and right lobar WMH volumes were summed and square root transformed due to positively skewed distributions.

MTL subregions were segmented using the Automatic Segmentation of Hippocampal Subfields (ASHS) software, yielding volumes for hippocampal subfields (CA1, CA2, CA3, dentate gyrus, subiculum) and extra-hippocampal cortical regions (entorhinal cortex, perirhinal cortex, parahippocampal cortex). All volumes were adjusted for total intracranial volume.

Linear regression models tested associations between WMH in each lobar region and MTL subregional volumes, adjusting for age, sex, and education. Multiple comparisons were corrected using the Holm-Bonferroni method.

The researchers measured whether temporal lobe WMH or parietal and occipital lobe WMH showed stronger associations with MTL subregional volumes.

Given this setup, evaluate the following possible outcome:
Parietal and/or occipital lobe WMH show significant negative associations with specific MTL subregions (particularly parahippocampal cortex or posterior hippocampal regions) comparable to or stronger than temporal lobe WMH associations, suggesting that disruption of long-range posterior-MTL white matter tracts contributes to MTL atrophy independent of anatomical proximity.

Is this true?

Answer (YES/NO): YES